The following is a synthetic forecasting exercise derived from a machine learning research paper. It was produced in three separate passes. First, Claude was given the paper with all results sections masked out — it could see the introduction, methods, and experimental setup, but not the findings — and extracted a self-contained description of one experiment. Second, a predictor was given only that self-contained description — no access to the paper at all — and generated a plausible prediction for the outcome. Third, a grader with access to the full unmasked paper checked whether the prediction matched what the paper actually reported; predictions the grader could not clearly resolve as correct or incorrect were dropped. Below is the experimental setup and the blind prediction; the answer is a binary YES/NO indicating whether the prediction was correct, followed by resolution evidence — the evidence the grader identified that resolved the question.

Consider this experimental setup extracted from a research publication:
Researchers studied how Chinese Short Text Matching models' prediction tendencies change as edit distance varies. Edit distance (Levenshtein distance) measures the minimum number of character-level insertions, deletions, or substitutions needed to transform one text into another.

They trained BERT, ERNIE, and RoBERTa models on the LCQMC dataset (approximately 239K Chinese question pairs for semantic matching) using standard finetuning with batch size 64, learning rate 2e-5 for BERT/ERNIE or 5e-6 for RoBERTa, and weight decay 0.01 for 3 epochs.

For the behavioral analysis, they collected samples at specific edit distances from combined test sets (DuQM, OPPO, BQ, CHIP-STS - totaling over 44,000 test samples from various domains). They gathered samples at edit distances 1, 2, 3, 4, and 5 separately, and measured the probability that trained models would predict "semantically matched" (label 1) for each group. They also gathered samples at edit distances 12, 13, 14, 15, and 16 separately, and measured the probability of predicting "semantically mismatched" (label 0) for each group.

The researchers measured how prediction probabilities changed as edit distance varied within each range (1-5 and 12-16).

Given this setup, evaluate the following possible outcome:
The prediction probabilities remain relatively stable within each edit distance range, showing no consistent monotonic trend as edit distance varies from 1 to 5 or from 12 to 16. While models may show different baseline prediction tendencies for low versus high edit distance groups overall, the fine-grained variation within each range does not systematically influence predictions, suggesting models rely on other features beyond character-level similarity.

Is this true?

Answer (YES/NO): NO